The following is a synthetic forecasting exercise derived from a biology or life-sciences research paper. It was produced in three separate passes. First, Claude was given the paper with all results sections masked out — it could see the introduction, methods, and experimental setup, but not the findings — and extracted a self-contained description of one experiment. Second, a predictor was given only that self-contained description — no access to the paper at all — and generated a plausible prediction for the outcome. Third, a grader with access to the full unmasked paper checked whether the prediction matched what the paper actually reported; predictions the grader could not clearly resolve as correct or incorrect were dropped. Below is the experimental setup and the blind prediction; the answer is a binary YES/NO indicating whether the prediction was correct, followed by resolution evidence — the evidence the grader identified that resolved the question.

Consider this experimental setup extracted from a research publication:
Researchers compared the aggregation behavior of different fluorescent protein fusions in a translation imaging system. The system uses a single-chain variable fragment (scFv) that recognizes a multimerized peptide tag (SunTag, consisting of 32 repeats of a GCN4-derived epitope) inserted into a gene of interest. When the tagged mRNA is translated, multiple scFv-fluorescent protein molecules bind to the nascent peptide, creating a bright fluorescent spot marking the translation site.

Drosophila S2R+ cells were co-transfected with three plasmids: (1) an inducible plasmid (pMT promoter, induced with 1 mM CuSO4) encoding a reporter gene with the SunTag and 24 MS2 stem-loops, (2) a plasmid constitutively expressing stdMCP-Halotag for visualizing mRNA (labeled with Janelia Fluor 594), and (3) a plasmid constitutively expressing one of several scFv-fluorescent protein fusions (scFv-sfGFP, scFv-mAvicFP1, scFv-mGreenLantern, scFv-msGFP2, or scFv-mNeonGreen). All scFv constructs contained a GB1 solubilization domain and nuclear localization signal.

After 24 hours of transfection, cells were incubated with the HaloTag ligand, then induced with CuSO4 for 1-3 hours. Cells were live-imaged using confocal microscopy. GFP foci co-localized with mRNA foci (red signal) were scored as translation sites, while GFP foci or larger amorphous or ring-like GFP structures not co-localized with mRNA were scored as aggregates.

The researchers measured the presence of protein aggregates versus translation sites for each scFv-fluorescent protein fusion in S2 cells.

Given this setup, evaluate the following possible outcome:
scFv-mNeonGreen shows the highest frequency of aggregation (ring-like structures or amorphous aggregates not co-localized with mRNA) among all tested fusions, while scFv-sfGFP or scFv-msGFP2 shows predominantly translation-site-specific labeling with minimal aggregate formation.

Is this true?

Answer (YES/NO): NO